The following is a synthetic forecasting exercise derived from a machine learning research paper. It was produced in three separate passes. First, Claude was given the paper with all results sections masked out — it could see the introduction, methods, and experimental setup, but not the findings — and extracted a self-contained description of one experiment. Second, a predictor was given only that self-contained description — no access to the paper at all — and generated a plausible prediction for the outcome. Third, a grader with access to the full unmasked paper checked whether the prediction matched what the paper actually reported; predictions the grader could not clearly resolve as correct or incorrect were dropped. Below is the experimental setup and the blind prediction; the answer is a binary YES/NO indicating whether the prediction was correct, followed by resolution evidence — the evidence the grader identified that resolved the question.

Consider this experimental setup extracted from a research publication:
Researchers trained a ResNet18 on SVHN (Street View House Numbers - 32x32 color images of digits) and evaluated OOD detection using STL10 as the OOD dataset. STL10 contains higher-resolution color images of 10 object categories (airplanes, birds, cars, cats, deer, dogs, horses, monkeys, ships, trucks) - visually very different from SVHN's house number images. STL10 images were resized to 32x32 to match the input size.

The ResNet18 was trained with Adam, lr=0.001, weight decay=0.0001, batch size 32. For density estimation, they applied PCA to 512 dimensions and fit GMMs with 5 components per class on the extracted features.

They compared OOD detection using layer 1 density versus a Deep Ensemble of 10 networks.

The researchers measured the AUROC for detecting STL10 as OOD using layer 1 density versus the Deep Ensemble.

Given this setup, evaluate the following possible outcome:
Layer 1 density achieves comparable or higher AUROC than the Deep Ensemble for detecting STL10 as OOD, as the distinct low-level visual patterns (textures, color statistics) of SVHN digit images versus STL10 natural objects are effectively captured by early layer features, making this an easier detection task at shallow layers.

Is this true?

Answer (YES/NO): YES